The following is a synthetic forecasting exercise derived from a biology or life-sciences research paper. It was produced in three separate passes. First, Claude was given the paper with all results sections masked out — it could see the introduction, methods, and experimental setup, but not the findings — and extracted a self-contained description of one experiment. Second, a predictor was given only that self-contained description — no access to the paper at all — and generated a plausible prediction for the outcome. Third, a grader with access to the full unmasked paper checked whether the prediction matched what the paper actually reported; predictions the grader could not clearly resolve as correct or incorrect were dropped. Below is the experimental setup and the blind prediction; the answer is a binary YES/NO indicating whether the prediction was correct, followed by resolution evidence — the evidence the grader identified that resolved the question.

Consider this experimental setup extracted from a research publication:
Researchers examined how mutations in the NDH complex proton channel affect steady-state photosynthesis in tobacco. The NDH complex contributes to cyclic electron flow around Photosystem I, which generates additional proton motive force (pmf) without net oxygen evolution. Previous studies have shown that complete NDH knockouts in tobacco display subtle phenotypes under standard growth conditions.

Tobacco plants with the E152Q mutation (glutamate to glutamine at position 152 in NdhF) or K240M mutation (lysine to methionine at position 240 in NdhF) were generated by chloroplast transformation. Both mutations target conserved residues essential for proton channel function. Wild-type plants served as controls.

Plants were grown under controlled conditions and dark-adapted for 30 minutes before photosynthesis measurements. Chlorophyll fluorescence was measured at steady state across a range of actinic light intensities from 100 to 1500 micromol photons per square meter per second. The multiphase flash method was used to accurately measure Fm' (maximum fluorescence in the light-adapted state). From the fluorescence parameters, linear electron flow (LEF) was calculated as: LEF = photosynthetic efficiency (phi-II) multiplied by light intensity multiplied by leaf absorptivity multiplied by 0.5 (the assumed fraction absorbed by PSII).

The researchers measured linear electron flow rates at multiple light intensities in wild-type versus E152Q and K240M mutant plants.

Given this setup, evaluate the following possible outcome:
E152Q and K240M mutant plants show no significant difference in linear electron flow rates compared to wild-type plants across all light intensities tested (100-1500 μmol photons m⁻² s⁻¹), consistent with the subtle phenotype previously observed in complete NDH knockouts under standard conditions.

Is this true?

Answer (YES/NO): YES